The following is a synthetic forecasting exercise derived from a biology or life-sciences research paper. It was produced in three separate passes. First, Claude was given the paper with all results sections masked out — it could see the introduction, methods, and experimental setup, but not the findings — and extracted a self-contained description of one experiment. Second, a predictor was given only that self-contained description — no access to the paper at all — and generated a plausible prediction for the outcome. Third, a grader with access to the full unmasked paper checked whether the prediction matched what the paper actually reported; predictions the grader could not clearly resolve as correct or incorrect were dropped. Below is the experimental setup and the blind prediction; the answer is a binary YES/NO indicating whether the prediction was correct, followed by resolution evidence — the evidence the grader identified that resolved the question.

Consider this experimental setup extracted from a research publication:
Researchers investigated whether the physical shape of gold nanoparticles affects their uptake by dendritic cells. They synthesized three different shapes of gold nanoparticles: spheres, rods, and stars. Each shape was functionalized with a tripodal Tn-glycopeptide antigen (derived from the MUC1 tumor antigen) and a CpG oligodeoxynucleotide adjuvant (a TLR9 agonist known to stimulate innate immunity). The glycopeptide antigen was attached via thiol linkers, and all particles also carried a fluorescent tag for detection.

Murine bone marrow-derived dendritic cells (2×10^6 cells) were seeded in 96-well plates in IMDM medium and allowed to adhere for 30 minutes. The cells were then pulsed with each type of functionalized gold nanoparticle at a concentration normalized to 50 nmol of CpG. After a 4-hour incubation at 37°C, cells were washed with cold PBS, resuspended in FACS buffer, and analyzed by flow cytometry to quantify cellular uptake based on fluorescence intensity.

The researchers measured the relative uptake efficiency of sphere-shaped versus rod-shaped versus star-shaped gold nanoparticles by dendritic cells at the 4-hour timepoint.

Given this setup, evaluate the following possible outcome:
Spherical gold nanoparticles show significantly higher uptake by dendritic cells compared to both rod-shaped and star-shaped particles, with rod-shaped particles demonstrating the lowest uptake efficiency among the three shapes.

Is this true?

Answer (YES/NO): NO